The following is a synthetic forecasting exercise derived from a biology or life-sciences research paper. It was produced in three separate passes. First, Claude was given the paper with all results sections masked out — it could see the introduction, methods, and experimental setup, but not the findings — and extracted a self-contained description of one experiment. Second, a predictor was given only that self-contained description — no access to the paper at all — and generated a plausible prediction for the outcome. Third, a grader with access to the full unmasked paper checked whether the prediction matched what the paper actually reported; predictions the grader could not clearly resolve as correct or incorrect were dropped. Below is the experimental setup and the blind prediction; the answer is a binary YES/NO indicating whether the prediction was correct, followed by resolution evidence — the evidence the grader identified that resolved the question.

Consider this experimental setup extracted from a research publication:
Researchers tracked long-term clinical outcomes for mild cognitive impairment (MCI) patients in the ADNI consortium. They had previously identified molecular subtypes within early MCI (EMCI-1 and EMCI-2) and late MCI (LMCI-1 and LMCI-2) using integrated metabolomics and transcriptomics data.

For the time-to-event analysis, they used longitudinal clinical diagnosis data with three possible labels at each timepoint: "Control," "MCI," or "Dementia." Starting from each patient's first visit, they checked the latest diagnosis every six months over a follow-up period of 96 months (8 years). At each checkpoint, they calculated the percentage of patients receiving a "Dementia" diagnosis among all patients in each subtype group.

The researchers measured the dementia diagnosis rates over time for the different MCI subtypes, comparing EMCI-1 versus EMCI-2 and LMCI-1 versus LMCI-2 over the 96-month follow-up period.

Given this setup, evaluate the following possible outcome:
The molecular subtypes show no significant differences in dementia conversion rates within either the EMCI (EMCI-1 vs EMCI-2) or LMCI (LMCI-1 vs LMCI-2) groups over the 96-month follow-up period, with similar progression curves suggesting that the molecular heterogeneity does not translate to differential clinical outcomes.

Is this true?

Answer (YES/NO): NO